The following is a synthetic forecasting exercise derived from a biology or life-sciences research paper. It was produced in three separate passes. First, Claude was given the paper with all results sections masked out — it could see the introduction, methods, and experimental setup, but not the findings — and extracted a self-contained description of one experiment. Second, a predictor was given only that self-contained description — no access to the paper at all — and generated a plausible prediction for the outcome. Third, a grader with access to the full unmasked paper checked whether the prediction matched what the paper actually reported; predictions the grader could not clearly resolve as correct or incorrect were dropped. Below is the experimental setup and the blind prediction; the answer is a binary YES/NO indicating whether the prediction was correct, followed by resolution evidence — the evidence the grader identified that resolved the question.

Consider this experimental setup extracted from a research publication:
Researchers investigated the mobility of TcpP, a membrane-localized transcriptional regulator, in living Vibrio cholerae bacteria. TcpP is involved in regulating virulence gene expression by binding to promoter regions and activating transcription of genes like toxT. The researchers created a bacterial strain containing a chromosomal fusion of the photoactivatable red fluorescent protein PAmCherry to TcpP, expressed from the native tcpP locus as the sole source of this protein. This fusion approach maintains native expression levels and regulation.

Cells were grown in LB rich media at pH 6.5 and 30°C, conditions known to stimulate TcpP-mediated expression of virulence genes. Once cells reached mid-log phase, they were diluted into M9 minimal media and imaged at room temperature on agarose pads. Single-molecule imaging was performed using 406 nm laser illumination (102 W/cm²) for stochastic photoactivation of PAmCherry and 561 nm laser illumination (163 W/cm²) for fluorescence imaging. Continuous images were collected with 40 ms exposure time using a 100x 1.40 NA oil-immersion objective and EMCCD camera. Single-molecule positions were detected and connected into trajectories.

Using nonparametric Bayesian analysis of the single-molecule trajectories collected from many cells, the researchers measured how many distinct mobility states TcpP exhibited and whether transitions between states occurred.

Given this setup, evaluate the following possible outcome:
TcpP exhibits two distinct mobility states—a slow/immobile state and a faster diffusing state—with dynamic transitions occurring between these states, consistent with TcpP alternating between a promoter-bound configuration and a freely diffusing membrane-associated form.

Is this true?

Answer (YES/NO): NO